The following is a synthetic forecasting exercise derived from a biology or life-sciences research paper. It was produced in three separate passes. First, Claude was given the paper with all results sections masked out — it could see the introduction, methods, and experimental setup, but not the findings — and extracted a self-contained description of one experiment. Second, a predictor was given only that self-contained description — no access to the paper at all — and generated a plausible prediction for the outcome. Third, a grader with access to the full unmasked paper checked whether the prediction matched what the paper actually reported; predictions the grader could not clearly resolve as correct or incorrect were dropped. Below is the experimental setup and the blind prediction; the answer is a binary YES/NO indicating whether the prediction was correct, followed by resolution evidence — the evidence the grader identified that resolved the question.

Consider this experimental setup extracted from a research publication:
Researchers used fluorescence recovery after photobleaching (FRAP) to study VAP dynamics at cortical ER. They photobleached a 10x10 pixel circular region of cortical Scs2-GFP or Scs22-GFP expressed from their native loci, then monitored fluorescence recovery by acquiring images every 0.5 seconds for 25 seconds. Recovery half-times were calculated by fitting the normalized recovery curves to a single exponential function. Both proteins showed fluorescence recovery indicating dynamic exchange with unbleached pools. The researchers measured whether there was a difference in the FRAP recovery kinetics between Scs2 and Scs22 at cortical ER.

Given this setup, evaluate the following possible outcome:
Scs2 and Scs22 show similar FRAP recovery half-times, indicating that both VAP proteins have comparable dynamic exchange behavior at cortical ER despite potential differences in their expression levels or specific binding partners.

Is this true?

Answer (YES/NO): NO